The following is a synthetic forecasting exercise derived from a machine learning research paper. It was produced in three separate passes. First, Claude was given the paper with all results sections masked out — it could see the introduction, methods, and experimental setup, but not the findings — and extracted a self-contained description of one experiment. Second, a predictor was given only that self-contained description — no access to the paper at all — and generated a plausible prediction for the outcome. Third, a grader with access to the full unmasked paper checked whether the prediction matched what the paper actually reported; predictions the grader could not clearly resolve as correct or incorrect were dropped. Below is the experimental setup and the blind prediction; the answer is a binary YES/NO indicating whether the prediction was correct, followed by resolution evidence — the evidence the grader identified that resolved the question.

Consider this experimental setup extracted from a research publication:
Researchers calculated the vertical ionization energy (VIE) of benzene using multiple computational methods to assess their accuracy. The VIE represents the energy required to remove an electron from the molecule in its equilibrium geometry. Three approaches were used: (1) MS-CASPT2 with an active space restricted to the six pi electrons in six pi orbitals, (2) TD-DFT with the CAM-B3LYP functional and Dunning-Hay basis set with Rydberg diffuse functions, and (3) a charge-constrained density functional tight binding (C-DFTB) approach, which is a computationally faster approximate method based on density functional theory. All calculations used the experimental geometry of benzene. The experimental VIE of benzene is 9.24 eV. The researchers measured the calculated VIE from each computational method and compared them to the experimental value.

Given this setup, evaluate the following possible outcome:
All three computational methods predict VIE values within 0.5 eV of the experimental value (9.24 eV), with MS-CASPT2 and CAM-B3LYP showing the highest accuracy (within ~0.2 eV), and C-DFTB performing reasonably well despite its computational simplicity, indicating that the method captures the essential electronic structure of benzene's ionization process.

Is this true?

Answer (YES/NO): YES